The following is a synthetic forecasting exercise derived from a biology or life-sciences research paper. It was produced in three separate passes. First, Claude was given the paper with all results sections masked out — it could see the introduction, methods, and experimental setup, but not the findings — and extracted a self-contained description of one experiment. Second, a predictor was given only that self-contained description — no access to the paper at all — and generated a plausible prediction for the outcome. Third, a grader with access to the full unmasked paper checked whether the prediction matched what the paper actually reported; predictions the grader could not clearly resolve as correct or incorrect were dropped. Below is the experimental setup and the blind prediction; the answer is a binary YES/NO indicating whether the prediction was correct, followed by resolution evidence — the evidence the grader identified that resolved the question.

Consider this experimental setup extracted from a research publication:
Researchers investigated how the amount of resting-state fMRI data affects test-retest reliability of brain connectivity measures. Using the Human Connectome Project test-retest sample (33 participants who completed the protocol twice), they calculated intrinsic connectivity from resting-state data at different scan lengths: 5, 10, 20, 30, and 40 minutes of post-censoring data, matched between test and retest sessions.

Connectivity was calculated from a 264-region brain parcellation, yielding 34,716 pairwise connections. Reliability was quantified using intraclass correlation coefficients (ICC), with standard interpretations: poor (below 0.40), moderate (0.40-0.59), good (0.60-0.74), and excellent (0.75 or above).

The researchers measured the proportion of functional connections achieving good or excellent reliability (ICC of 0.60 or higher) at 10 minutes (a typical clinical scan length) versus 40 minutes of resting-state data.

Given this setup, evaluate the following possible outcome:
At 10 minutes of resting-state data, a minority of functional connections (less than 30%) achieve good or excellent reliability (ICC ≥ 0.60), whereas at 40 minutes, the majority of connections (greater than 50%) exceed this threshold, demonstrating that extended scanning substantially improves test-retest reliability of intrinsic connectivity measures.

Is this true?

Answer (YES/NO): NO